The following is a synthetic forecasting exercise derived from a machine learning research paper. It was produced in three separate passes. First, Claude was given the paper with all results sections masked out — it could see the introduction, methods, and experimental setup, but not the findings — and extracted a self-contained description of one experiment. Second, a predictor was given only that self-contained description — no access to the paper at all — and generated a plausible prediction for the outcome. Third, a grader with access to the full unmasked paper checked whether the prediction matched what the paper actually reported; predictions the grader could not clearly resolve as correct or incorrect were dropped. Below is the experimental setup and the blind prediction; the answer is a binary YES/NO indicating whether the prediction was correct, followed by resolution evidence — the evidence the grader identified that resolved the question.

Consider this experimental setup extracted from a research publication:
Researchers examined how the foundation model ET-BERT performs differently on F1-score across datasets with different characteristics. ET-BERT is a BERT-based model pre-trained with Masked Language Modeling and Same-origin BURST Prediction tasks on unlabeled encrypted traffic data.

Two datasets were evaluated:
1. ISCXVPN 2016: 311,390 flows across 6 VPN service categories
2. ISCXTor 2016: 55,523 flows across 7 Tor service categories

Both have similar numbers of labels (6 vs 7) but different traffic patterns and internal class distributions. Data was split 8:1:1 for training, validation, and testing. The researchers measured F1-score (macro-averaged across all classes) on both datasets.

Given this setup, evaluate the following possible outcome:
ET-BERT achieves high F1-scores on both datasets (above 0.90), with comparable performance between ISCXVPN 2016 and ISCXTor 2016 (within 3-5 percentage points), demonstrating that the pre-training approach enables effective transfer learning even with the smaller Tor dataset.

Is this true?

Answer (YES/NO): NO